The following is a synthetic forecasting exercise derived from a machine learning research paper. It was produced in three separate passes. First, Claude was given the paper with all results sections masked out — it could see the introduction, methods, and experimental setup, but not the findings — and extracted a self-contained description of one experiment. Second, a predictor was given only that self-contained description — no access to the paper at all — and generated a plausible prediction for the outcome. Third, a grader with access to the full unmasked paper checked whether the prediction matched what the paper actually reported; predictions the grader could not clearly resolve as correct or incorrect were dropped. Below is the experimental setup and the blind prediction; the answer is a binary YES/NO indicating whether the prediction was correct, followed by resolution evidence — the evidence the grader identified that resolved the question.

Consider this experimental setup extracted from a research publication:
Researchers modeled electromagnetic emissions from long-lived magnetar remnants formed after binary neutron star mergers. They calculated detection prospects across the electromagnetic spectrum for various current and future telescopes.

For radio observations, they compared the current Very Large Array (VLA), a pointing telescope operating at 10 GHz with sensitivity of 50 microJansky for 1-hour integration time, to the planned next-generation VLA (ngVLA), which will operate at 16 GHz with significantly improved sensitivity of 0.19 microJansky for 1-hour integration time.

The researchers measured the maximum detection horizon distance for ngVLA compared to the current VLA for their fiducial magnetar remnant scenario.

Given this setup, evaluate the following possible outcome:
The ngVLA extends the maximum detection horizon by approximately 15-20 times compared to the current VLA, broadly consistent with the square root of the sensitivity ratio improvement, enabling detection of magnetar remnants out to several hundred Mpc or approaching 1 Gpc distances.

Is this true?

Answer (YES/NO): NO